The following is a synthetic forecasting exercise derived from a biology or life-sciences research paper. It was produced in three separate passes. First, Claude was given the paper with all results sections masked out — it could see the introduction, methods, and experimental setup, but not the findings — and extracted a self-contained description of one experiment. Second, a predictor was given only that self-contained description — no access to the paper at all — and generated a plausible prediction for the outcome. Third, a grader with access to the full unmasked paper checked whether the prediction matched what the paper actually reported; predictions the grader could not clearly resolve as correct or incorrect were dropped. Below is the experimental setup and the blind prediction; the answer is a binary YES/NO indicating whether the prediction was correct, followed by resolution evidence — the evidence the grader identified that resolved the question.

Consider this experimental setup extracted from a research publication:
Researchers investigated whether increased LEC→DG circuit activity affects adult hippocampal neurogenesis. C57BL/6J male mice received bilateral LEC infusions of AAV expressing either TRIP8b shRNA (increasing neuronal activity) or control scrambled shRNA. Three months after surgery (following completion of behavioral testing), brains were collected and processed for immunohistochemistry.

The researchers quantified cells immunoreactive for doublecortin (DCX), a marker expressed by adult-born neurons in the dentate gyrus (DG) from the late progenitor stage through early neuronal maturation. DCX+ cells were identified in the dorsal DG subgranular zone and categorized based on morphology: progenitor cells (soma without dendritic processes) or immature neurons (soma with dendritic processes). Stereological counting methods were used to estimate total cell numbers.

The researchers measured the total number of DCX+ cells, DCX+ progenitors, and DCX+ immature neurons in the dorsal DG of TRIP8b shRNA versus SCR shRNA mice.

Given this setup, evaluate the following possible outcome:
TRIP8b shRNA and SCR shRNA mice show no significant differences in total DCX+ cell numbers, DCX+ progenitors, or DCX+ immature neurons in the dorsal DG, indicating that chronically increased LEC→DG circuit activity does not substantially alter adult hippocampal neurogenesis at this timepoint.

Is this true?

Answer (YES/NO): NO